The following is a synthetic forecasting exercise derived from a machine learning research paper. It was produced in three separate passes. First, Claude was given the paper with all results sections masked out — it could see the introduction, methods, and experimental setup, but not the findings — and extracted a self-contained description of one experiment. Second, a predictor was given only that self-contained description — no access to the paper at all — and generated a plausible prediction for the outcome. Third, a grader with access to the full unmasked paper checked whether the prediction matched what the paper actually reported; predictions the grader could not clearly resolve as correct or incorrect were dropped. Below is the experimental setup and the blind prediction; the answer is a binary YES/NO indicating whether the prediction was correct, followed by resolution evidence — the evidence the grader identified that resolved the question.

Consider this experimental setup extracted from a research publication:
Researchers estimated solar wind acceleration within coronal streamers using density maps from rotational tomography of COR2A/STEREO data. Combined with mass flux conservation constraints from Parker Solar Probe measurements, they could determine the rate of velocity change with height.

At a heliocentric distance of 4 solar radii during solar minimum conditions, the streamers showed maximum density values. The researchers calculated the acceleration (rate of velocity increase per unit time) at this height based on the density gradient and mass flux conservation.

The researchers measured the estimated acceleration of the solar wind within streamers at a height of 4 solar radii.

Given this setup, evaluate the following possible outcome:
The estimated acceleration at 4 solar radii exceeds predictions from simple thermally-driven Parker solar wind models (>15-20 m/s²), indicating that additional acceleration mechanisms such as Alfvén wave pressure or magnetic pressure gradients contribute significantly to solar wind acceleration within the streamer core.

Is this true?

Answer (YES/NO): NO